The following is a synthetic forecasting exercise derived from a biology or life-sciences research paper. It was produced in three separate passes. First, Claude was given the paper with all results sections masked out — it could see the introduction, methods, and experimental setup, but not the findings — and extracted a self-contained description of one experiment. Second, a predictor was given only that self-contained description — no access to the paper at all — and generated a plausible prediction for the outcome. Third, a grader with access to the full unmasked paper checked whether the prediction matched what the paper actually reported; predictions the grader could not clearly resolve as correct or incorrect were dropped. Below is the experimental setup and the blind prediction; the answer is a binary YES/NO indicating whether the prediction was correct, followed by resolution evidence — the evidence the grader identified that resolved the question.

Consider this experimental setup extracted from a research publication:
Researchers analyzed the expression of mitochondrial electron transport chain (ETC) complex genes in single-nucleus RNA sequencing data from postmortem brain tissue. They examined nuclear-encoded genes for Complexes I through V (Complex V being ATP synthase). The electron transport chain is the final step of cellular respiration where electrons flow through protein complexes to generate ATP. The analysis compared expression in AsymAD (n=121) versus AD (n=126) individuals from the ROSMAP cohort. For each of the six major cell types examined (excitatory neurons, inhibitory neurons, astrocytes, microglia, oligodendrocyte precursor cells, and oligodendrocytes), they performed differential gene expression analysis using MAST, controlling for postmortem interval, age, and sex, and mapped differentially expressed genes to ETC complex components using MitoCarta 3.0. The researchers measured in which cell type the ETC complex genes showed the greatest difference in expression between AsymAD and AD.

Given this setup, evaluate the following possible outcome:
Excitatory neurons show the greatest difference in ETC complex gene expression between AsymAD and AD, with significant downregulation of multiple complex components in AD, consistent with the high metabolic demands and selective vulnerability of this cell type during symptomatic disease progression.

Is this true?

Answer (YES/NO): YES